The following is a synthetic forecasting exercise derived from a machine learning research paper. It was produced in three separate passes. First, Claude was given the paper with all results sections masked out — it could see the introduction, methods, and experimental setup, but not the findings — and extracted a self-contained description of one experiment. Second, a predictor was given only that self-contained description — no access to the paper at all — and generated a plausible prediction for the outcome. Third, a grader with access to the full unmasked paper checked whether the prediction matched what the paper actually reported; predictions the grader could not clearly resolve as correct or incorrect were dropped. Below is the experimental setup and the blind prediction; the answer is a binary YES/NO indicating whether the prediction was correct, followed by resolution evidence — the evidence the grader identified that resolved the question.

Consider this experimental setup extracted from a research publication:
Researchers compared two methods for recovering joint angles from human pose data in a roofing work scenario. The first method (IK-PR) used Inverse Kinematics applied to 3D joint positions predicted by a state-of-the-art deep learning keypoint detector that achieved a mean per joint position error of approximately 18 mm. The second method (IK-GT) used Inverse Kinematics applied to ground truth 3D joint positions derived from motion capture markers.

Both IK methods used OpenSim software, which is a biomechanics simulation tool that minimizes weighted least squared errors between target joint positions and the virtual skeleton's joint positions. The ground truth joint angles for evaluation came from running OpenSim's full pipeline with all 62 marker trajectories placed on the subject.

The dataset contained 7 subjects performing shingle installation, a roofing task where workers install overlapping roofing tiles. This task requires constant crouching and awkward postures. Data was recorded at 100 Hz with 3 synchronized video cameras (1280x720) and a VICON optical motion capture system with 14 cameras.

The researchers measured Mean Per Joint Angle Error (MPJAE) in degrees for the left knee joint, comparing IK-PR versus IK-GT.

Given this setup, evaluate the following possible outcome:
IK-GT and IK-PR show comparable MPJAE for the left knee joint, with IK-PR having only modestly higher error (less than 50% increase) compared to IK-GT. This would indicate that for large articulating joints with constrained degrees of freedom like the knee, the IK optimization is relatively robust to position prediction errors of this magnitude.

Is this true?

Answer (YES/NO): NO